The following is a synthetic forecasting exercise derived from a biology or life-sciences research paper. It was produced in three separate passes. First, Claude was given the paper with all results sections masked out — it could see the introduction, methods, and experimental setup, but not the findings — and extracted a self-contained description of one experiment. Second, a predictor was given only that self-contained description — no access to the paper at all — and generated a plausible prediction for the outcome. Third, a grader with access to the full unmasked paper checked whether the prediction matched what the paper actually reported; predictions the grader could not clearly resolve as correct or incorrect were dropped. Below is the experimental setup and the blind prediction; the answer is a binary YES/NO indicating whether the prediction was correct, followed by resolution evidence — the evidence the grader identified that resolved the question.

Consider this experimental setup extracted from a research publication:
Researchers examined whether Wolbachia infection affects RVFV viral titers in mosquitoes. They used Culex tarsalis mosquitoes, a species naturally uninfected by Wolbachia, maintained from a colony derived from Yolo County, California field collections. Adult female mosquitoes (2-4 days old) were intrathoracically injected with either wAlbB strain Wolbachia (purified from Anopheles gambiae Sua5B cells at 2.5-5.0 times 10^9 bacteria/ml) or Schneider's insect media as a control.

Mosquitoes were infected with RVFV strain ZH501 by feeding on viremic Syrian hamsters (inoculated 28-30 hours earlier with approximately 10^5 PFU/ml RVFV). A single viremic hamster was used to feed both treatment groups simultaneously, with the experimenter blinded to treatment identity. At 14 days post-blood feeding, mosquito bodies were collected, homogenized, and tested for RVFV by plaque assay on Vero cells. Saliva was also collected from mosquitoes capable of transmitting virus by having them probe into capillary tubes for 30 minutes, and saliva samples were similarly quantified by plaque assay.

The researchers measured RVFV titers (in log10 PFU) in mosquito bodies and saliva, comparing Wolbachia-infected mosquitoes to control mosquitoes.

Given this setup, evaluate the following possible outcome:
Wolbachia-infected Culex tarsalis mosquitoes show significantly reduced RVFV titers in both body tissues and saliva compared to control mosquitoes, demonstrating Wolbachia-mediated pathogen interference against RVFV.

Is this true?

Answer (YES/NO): NO